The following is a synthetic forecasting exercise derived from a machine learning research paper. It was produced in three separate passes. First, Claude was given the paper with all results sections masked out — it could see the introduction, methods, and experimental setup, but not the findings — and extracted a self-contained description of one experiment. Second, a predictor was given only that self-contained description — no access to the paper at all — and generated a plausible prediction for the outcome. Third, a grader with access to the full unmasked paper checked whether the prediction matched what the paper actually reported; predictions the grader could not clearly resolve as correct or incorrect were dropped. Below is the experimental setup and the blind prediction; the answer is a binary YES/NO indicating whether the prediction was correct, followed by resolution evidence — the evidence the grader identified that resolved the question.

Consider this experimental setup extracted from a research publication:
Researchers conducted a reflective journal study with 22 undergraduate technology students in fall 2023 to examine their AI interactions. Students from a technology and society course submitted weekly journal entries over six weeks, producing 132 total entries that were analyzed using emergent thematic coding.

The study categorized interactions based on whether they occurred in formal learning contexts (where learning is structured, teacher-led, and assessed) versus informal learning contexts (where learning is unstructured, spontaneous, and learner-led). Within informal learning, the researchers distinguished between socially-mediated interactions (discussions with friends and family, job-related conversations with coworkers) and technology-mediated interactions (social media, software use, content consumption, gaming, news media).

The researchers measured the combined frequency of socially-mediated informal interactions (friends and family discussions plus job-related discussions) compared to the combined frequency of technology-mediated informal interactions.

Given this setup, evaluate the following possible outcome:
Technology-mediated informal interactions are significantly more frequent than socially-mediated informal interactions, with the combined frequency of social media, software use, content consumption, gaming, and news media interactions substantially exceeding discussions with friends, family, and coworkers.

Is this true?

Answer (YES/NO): YES